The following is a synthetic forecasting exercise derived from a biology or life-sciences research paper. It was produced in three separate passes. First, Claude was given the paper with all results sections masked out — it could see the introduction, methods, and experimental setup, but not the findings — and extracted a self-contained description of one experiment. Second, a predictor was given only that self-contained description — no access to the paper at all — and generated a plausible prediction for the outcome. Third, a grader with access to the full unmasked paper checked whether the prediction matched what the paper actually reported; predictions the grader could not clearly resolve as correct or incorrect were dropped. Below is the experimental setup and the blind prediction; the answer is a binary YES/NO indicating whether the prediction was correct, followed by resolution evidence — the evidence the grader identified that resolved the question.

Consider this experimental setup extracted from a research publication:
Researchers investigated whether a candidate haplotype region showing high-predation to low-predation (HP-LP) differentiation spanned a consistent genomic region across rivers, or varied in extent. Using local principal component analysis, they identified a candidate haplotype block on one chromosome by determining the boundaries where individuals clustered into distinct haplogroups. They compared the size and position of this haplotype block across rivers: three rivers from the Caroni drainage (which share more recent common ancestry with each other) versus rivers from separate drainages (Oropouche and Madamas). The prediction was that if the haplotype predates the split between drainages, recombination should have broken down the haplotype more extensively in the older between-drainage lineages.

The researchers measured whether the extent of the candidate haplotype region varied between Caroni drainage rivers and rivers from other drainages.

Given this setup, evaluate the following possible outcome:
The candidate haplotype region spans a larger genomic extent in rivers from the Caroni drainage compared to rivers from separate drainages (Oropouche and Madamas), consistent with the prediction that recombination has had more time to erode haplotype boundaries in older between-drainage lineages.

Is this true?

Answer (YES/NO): NO